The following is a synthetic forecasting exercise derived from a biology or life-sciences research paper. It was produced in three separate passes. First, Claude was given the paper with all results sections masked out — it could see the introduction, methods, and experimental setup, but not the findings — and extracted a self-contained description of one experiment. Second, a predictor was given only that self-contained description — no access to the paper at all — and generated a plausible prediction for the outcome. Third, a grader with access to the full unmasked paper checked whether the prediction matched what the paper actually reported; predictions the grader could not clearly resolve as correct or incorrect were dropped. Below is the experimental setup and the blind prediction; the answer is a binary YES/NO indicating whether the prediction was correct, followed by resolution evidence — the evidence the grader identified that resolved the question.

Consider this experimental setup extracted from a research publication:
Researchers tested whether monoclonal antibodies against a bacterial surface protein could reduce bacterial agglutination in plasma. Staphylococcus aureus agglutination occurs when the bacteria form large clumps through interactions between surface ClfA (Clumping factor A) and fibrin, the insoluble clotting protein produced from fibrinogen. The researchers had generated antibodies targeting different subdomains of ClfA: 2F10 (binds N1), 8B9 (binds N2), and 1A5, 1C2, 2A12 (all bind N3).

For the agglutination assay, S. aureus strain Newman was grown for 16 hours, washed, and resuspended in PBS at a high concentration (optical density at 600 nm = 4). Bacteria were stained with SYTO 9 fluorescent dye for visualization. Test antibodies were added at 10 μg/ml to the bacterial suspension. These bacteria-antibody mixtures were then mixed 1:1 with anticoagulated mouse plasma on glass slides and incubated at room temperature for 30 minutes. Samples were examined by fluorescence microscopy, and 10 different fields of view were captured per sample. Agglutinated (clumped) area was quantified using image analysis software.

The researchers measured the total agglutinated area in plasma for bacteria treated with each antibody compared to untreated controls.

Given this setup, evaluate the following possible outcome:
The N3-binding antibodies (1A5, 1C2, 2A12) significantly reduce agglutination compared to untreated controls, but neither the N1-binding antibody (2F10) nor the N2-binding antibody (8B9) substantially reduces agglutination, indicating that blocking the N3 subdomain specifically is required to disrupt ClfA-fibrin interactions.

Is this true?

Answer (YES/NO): NO